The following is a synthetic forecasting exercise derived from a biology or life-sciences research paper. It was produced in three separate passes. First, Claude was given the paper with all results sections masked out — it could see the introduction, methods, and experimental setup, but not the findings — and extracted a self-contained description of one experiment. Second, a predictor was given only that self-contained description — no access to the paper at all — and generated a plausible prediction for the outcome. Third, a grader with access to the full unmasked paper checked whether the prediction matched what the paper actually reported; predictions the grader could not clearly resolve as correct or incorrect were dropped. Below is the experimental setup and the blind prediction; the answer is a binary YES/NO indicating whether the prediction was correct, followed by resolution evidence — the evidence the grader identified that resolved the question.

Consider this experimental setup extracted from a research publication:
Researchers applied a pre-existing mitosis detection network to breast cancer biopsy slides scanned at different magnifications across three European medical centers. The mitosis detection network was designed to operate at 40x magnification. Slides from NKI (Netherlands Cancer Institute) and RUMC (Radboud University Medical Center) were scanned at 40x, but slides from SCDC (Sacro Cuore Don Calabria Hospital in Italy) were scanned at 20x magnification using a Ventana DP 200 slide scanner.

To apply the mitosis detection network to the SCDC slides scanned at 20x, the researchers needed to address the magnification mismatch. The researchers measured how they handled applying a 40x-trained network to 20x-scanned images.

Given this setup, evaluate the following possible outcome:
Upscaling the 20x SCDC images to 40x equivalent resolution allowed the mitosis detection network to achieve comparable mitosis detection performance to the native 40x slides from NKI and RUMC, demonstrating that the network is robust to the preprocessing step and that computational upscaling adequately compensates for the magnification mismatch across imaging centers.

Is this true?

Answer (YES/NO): NO